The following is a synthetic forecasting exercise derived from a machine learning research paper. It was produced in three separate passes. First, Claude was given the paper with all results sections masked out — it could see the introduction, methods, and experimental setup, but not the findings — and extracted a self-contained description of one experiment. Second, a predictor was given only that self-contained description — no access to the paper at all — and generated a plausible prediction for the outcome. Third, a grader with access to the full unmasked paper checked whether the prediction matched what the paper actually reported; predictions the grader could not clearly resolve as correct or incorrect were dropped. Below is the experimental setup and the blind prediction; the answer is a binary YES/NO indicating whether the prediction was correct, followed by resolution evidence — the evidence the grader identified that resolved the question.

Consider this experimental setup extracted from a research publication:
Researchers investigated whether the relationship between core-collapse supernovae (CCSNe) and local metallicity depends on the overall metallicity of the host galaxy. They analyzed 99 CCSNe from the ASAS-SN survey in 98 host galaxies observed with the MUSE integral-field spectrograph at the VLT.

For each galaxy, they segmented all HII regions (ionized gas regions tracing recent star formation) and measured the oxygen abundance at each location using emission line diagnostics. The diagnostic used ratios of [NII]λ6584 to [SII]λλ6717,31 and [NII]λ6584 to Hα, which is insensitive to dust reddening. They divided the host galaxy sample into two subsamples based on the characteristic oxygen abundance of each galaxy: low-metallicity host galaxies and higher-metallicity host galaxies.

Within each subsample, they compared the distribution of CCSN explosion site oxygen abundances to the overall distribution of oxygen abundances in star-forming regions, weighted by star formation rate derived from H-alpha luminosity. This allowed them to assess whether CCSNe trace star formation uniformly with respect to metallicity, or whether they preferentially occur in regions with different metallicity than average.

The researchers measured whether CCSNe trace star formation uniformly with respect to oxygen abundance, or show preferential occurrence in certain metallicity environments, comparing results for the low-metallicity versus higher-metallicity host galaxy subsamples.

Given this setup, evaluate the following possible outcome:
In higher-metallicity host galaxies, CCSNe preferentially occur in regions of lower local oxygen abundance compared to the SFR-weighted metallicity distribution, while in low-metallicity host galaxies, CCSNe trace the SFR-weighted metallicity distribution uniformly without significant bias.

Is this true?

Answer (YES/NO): YES